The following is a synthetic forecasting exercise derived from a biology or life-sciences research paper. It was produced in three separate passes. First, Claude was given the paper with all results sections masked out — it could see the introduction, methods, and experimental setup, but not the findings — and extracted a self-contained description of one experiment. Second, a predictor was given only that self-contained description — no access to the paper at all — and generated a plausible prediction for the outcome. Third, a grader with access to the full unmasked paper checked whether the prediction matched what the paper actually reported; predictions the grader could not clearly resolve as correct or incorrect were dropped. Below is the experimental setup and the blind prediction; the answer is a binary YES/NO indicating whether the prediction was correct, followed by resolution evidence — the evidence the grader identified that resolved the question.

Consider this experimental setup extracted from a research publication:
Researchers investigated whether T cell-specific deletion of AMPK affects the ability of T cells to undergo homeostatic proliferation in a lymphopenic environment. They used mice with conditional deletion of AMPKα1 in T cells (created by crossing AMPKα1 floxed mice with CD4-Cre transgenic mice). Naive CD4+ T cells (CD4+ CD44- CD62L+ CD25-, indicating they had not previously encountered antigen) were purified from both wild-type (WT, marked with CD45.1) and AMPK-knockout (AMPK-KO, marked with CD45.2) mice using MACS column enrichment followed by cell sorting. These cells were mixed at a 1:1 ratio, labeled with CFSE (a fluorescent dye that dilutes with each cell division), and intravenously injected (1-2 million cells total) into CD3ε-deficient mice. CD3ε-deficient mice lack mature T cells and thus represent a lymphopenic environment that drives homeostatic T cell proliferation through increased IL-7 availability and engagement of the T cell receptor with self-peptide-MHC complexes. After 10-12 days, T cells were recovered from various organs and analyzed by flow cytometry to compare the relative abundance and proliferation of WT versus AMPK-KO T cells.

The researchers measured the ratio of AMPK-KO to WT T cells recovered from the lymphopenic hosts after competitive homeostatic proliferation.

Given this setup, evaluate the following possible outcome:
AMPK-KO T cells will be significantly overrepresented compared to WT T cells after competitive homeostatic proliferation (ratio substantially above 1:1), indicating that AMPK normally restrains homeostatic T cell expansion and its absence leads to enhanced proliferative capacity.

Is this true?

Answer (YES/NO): NO